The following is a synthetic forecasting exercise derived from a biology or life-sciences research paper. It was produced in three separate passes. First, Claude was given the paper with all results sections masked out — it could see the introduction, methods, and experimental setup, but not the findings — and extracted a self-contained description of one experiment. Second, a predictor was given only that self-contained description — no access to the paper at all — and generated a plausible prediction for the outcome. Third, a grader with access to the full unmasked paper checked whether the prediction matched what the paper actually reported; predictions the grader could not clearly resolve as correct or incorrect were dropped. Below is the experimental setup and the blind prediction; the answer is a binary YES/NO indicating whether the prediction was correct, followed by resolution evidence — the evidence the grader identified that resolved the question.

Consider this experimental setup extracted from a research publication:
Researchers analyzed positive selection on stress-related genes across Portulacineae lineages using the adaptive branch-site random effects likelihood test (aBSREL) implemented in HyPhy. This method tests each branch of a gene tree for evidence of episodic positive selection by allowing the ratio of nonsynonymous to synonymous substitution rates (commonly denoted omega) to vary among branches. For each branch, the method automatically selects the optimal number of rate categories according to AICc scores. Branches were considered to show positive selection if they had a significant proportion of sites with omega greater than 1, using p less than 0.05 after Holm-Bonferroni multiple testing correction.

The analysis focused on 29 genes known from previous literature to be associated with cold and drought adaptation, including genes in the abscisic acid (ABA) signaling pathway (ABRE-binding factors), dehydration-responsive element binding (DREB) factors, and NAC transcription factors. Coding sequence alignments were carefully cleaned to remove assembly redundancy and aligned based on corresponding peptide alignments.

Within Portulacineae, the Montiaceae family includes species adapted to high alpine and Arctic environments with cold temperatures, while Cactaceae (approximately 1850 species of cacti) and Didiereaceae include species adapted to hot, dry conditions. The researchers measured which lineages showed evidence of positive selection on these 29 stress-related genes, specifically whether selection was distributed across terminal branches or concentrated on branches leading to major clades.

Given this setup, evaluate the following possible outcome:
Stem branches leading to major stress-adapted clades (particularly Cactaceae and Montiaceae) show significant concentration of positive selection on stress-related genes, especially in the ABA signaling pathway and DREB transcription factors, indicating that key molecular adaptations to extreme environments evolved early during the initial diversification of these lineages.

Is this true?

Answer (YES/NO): NO